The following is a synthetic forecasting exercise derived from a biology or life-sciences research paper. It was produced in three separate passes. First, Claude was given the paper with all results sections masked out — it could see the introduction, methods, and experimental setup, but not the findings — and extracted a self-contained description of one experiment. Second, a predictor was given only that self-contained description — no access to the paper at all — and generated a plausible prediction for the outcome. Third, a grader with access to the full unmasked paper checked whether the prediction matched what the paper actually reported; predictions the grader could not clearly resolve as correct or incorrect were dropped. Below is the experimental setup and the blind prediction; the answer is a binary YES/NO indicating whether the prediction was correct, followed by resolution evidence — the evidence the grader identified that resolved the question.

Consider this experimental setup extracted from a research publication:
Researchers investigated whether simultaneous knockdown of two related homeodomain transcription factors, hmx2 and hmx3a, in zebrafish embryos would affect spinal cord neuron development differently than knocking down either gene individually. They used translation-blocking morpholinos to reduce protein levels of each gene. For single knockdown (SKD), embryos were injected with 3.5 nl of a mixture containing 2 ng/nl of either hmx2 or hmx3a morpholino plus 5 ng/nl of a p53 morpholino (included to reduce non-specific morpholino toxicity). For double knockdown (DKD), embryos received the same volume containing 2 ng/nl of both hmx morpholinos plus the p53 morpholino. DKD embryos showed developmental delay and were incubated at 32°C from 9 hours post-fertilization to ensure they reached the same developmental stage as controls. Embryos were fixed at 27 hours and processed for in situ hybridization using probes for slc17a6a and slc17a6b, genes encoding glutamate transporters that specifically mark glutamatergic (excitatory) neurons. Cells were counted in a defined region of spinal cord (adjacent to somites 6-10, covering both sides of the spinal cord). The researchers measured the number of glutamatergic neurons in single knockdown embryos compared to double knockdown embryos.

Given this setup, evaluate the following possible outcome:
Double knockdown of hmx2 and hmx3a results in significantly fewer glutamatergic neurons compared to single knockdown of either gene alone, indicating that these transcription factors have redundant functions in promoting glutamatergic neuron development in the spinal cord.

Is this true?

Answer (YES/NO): YES